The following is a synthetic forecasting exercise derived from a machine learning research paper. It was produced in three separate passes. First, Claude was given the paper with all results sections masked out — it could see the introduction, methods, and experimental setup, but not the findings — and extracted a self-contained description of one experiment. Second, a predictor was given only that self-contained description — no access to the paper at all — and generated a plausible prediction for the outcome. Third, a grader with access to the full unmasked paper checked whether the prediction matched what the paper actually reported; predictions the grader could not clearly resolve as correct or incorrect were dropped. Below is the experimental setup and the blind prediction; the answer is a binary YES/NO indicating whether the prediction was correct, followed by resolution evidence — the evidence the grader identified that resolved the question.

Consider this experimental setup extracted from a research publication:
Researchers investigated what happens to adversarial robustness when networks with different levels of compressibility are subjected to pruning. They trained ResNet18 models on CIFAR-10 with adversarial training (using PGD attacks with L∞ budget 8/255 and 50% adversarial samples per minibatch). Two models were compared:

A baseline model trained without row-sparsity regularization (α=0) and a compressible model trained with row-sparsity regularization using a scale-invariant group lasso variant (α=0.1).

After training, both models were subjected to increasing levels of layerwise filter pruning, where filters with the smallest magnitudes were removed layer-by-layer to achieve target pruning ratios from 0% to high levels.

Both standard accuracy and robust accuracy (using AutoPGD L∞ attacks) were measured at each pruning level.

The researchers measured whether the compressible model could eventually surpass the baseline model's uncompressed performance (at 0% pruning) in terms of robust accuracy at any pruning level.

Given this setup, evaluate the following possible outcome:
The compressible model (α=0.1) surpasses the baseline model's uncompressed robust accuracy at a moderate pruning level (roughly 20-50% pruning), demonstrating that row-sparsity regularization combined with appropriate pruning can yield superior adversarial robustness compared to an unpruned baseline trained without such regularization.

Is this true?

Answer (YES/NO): NO